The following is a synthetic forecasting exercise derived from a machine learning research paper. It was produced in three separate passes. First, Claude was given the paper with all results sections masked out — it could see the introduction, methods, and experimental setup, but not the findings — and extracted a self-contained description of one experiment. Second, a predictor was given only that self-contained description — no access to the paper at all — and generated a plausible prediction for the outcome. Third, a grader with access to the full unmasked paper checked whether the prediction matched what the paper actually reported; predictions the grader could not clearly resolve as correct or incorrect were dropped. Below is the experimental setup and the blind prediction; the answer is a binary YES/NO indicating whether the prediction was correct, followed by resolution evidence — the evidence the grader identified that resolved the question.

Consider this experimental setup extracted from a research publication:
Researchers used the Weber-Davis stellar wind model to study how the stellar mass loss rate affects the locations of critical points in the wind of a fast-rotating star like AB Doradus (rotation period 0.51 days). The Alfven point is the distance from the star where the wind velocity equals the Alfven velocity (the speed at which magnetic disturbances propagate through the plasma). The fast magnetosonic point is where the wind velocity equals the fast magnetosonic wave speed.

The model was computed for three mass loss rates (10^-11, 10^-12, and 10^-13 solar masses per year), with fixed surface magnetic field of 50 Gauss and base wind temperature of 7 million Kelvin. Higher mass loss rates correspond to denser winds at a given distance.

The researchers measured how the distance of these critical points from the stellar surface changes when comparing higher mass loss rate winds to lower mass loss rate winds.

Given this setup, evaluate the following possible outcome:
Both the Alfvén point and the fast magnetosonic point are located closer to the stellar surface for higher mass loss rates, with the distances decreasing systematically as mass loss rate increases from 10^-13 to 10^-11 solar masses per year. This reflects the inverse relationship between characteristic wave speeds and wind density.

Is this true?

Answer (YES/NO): YES